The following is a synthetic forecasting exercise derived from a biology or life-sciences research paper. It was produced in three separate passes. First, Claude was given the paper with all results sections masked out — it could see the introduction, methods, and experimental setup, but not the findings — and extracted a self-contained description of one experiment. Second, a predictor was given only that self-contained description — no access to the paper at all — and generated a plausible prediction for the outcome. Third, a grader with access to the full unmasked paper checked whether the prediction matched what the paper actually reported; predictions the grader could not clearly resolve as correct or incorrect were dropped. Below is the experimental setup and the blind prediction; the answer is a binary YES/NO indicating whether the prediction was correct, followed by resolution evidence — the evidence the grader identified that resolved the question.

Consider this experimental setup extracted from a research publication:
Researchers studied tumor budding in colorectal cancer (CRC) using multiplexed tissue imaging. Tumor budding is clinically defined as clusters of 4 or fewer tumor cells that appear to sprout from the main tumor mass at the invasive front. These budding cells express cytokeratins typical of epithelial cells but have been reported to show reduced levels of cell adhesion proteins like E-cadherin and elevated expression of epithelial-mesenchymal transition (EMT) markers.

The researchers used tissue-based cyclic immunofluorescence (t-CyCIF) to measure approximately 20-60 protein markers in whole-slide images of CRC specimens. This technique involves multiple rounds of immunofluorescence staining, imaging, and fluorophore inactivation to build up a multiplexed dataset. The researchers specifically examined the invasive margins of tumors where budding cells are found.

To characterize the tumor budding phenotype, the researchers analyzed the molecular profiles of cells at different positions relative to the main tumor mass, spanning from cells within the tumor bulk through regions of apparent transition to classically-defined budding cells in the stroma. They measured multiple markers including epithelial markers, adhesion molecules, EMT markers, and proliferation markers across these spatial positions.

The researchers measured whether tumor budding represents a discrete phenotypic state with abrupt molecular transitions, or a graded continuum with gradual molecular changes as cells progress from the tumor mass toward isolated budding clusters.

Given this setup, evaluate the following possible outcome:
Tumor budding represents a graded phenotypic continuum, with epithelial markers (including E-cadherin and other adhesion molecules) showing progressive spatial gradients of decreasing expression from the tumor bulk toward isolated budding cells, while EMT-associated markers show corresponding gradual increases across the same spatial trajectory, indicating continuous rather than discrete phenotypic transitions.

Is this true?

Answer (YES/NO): NO